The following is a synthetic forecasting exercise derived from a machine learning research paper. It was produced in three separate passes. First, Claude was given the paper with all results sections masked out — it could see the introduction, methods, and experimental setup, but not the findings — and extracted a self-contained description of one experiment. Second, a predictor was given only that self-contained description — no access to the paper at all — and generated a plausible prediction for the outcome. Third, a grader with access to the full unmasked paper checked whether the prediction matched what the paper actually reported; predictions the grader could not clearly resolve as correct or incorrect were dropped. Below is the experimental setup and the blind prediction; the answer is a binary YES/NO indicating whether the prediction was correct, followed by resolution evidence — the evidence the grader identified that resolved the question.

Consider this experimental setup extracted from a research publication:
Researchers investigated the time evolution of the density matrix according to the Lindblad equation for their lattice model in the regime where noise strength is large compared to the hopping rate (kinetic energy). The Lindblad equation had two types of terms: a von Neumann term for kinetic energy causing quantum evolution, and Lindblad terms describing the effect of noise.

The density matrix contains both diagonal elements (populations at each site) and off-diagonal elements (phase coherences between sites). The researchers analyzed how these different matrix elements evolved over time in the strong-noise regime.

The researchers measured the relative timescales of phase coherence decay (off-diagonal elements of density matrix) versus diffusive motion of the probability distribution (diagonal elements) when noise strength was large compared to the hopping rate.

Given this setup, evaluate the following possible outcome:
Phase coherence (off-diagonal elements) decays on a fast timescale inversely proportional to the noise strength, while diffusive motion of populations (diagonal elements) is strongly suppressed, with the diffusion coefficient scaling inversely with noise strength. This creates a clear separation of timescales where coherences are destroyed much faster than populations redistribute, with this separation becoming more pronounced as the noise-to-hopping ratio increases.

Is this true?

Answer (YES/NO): YES